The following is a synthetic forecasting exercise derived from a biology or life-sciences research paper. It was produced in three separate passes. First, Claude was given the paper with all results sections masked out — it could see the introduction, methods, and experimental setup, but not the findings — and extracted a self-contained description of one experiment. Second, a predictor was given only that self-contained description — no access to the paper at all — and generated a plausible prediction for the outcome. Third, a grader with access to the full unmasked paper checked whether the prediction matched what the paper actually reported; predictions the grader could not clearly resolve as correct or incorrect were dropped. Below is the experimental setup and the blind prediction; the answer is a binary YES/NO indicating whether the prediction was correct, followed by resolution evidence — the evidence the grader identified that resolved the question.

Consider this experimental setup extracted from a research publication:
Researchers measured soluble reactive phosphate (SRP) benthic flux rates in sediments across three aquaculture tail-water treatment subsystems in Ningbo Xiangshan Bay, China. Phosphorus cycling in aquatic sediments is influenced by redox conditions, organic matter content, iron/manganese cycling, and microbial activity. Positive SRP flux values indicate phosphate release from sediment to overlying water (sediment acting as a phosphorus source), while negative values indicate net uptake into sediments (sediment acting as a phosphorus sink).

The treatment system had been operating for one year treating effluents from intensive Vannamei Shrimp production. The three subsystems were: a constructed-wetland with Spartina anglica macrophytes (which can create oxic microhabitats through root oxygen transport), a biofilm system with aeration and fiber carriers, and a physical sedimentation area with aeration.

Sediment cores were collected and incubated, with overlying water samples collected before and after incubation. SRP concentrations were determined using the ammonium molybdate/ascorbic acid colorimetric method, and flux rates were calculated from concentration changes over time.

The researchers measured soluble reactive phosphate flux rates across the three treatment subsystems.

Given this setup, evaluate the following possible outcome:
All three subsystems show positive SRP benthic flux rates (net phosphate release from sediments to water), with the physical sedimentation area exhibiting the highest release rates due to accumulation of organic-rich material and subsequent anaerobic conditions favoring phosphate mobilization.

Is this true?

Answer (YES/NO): NO